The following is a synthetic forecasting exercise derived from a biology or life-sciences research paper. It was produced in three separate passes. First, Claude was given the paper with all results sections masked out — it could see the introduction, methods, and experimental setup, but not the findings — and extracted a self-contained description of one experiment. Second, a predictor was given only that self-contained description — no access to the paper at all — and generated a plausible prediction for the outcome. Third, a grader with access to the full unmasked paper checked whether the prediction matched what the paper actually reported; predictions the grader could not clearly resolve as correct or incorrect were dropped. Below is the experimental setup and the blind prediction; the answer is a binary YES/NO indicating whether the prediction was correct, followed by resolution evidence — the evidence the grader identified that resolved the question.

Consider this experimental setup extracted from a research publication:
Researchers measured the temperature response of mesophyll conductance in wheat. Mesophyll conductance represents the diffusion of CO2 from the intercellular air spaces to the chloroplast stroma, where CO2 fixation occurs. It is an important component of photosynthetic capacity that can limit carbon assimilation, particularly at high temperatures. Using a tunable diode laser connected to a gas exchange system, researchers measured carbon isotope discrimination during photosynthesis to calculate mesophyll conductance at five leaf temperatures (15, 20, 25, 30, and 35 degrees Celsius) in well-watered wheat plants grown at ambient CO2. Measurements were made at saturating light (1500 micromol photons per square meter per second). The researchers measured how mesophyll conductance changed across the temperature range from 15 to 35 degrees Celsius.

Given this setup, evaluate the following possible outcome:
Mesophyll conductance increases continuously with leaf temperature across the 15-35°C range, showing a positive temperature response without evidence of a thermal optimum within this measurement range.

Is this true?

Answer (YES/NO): NO